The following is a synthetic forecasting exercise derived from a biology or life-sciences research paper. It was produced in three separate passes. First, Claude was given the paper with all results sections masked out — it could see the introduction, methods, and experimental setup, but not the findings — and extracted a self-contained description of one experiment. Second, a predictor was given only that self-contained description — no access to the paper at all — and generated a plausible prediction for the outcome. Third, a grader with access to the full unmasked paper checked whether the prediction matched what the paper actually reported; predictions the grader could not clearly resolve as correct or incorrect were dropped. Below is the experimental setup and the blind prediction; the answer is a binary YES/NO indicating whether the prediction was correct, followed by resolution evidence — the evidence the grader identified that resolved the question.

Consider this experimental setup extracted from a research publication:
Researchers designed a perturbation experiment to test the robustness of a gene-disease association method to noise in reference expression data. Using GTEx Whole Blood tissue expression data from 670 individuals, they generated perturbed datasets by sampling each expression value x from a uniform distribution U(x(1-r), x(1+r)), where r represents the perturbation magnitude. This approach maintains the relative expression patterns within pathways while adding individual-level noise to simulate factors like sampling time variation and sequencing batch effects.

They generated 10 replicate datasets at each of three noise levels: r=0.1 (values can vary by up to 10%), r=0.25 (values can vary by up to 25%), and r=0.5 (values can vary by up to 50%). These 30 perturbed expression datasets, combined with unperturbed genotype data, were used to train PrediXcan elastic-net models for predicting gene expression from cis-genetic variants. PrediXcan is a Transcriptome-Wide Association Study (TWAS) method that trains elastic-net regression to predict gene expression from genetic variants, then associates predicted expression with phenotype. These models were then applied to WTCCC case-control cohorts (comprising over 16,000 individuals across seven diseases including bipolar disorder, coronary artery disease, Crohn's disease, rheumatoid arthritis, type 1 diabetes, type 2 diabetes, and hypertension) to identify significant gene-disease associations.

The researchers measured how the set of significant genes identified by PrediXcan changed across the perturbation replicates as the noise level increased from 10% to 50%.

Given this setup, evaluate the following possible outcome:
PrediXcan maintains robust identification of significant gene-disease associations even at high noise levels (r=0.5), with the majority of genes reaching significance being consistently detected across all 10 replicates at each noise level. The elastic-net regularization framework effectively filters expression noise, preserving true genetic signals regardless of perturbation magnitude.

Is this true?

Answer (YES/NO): NO